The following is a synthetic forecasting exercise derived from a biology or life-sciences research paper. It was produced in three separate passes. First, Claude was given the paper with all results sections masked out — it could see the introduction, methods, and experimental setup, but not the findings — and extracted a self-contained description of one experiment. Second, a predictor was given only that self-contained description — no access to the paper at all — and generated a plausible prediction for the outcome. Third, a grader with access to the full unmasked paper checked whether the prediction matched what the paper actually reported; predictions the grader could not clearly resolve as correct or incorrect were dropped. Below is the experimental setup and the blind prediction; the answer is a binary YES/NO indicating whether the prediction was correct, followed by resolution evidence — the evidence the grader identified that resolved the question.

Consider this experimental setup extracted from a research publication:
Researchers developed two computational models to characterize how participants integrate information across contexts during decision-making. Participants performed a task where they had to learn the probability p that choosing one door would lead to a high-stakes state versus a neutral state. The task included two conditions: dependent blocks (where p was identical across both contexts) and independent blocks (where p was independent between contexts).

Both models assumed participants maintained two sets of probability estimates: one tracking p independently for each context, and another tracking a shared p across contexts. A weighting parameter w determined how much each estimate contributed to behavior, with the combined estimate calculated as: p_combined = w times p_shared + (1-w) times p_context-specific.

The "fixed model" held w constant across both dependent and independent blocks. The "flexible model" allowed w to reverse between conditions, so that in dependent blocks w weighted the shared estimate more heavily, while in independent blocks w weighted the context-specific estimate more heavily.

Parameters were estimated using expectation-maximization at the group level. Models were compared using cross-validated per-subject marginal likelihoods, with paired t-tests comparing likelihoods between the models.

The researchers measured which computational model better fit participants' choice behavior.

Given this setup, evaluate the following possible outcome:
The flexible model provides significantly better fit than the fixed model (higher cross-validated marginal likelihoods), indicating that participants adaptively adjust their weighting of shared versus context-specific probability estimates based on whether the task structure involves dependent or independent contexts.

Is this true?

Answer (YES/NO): YES